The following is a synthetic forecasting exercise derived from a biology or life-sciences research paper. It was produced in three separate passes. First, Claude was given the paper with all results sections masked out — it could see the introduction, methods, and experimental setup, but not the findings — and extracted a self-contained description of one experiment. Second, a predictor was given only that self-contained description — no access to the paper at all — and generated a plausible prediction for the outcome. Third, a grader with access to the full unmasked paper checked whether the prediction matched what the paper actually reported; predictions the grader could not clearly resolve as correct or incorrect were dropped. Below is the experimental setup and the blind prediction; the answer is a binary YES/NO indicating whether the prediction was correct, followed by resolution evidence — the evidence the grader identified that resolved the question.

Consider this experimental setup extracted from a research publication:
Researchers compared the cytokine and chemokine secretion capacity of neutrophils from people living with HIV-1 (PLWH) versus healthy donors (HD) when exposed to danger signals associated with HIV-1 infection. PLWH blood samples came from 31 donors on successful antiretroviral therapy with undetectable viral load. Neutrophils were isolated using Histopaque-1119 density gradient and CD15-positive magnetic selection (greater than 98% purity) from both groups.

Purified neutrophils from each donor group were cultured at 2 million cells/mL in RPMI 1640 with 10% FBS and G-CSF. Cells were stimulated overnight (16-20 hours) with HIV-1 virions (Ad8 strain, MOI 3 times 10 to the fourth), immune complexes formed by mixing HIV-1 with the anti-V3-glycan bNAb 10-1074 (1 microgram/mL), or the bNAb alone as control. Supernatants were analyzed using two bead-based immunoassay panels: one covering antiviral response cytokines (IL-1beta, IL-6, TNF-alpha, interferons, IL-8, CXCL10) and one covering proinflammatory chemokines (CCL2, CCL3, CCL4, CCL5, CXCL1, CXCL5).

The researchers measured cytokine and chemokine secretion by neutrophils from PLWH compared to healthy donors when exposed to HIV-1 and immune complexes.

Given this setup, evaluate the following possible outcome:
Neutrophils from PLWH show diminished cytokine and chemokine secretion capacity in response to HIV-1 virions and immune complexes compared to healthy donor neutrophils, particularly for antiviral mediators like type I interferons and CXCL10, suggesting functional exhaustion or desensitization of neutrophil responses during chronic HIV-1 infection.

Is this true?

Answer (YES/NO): NO